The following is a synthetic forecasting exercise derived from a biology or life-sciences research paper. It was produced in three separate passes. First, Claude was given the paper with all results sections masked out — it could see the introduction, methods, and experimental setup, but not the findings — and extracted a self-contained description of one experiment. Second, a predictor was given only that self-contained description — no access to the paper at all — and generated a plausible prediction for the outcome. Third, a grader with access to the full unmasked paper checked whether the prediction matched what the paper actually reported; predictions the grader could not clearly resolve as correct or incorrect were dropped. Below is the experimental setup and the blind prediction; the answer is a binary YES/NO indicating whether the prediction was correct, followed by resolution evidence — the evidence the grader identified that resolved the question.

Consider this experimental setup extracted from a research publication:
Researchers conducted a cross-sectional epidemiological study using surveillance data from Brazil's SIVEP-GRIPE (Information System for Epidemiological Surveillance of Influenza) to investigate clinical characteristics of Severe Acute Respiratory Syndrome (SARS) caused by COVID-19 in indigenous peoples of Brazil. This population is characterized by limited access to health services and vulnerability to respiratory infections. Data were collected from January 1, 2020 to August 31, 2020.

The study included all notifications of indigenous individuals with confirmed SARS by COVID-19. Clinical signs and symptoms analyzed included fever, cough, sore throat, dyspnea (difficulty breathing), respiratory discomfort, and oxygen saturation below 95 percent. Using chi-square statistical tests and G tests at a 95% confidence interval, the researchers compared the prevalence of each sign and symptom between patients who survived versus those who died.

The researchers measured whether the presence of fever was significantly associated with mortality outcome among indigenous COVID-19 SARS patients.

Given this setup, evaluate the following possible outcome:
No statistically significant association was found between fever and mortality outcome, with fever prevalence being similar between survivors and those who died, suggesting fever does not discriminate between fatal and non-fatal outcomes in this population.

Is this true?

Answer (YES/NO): YES